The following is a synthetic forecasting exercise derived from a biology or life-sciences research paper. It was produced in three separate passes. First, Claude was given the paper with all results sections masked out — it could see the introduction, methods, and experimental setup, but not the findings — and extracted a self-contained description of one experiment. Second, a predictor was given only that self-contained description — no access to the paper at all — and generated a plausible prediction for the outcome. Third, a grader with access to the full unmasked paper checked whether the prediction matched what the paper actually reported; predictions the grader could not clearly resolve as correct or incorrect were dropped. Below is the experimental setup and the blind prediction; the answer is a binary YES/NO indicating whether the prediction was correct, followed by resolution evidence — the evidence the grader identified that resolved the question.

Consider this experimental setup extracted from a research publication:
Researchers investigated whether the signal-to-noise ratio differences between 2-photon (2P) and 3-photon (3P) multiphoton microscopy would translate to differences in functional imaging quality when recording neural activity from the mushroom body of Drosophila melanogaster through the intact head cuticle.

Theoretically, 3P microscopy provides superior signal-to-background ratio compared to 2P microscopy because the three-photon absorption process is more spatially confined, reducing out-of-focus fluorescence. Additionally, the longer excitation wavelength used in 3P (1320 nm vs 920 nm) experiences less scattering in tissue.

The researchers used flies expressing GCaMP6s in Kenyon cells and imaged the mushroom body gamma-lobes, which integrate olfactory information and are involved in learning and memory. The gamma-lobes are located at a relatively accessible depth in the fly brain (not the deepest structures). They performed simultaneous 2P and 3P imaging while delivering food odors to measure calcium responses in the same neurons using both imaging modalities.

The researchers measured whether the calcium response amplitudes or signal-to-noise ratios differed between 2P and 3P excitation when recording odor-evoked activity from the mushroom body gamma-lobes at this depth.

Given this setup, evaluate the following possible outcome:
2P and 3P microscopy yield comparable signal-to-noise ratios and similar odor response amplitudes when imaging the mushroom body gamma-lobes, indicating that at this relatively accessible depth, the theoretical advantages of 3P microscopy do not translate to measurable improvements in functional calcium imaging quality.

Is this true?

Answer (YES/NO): YES